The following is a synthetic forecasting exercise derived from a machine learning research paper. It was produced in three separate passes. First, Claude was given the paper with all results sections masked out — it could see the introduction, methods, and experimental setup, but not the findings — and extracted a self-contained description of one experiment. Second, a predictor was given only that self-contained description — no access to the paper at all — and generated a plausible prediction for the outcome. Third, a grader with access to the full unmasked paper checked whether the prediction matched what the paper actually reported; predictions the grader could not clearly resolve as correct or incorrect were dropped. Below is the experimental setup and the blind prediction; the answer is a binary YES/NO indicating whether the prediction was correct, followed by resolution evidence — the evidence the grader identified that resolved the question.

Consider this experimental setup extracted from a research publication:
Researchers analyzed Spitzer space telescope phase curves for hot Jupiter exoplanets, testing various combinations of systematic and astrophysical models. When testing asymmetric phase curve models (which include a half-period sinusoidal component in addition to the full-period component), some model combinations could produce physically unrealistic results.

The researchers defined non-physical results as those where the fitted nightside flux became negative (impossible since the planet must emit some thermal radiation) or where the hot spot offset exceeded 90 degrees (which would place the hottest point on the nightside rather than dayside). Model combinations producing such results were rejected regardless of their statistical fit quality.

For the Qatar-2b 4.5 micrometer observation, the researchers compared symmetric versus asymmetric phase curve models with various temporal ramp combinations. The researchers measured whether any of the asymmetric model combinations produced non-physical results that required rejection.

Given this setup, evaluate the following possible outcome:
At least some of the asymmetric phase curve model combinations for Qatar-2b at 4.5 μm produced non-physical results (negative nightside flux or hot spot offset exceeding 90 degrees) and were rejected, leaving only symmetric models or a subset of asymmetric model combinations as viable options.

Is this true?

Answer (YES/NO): YES